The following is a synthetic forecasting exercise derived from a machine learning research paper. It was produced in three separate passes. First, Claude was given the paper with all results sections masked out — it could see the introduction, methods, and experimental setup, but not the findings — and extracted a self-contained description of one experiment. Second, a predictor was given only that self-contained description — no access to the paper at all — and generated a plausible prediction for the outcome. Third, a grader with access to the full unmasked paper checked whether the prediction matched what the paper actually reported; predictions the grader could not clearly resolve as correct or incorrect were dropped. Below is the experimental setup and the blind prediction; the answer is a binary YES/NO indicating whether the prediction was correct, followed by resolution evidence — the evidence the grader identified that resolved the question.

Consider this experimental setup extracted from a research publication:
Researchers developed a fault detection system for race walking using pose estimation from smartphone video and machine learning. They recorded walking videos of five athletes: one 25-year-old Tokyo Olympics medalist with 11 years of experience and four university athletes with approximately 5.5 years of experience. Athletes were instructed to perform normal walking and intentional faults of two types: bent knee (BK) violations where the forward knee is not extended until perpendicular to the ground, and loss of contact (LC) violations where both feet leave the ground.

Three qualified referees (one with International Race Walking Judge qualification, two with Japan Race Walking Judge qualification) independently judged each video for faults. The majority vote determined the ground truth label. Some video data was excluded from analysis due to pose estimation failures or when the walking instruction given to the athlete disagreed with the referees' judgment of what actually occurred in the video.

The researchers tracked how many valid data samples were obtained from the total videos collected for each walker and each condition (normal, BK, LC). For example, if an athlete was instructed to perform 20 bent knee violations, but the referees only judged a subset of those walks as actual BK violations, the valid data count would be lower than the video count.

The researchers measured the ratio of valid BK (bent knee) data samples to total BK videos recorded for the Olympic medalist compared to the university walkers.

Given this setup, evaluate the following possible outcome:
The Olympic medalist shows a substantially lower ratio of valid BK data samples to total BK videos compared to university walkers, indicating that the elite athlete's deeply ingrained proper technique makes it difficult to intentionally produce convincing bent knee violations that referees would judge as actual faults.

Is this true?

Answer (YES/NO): YES